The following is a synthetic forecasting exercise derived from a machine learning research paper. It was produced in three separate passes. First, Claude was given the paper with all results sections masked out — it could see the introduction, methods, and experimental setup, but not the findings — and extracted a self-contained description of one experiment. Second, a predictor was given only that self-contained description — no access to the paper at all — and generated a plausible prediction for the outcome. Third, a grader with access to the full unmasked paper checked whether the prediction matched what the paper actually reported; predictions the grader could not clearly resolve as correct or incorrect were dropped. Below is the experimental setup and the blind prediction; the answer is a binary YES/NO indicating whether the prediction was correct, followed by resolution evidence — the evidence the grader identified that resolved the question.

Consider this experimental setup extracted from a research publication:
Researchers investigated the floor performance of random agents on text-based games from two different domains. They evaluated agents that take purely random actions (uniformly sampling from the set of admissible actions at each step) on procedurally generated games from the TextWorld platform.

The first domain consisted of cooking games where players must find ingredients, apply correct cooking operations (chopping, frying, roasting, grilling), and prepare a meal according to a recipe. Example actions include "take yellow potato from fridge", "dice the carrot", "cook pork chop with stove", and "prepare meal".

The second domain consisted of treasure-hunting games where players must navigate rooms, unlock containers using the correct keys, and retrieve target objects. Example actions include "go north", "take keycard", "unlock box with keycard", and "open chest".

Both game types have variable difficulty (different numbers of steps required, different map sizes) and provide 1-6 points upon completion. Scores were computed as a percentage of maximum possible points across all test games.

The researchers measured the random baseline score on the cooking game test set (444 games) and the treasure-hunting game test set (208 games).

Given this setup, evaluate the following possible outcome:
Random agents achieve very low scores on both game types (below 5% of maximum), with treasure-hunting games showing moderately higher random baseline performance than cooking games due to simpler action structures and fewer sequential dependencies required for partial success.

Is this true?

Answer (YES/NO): NO